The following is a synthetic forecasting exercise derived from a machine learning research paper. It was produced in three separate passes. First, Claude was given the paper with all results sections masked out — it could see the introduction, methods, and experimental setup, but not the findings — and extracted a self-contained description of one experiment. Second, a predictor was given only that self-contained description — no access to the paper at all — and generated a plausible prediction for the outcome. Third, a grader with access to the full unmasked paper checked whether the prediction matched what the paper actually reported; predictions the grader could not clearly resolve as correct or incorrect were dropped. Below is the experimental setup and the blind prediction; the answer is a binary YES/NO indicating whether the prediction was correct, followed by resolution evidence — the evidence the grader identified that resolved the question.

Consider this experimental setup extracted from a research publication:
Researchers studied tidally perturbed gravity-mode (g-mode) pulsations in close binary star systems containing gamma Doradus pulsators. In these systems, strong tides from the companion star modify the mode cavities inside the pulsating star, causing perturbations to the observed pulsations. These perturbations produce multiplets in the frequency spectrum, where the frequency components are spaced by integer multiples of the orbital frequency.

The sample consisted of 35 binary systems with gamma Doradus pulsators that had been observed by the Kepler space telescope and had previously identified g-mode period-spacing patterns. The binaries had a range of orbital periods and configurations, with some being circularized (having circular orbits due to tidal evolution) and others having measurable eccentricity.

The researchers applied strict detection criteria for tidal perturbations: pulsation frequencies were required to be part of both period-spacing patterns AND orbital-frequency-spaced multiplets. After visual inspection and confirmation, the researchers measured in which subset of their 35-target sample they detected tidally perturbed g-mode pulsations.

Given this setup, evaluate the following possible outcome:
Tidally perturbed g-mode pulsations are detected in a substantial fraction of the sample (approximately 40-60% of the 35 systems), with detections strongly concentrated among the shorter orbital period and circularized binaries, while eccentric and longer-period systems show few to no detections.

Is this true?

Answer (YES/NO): NO